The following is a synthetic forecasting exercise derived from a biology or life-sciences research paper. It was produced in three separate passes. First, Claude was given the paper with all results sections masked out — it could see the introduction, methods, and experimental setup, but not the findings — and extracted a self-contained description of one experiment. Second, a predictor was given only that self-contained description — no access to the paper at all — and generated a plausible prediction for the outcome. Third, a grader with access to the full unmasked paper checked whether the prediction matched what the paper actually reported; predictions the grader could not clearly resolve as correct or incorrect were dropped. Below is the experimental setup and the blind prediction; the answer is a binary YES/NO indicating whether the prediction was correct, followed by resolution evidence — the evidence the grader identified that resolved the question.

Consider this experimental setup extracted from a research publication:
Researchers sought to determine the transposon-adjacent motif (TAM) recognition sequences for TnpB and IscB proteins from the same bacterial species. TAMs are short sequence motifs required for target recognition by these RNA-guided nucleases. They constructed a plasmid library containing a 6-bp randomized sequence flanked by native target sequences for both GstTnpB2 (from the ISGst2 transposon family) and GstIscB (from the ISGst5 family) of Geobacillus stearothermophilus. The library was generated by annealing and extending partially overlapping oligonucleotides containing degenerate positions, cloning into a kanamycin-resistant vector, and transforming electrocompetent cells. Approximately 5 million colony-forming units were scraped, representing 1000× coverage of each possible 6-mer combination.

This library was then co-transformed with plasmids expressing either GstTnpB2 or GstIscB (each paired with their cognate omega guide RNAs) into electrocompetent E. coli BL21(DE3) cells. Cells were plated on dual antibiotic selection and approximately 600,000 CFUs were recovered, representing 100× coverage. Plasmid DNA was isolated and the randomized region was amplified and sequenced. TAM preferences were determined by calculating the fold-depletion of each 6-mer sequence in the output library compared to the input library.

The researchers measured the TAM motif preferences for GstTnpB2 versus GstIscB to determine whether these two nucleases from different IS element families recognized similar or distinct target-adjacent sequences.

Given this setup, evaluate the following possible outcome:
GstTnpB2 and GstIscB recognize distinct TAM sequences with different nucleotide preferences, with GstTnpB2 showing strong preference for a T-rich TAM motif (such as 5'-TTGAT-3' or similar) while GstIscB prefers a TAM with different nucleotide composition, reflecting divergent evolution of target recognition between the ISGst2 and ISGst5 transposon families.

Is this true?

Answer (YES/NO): NO